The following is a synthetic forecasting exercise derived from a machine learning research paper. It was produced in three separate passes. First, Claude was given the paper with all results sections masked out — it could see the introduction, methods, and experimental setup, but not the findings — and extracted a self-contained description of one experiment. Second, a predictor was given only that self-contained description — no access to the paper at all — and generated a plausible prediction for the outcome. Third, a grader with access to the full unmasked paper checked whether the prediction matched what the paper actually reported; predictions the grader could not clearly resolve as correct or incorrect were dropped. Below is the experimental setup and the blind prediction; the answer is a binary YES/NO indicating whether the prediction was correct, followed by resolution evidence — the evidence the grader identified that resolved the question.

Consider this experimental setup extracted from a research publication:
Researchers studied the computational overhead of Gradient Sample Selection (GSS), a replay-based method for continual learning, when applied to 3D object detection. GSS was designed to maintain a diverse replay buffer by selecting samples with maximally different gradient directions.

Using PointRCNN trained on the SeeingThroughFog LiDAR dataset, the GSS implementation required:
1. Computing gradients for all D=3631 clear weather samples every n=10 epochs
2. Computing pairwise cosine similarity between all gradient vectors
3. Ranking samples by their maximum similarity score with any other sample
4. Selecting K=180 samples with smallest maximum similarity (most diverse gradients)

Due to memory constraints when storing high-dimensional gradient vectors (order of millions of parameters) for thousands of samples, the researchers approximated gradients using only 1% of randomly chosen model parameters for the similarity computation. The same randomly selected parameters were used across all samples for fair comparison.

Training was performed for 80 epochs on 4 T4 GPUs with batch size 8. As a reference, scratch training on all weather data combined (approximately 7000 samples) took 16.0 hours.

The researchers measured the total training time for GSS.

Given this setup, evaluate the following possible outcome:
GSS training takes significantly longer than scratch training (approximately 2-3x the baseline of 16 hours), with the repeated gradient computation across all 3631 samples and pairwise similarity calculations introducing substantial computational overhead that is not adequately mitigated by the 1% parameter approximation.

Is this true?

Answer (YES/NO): NO